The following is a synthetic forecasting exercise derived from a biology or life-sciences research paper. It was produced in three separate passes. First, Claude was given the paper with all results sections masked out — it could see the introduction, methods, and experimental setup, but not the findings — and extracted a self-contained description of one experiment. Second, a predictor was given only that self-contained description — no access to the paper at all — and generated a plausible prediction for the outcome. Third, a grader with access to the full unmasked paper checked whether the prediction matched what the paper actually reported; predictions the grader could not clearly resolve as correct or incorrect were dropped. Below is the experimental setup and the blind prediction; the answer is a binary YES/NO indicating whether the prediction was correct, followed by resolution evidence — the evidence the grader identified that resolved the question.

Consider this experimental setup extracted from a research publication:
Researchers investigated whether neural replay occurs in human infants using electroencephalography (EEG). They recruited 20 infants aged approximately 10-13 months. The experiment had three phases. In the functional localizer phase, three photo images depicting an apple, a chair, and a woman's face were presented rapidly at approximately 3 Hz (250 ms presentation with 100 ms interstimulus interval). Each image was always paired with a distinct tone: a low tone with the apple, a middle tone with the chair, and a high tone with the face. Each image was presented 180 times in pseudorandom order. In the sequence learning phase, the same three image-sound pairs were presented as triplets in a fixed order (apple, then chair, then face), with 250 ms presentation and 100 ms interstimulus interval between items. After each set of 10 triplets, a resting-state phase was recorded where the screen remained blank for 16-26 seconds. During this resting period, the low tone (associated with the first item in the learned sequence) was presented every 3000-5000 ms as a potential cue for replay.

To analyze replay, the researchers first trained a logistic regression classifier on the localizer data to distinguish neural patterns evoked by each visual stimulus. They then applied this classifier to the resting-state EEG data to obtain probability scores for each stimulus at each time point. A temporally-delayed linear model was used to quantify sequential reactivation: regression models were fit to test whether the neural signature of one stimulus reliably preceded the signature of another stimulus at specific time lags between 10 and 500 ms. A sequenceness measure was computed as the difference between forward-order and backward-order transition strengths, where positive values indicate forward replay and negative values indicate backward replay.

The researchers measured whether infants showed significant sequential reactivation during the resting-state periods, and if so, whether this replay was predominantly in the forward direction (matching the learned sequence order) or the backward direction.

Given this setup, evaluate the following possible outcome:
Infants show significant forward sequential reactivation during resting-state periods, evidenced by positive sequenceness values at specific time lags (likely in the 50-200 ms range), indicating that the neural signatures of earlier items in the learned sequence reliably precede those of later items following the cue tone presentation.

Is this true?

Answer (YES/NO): YES